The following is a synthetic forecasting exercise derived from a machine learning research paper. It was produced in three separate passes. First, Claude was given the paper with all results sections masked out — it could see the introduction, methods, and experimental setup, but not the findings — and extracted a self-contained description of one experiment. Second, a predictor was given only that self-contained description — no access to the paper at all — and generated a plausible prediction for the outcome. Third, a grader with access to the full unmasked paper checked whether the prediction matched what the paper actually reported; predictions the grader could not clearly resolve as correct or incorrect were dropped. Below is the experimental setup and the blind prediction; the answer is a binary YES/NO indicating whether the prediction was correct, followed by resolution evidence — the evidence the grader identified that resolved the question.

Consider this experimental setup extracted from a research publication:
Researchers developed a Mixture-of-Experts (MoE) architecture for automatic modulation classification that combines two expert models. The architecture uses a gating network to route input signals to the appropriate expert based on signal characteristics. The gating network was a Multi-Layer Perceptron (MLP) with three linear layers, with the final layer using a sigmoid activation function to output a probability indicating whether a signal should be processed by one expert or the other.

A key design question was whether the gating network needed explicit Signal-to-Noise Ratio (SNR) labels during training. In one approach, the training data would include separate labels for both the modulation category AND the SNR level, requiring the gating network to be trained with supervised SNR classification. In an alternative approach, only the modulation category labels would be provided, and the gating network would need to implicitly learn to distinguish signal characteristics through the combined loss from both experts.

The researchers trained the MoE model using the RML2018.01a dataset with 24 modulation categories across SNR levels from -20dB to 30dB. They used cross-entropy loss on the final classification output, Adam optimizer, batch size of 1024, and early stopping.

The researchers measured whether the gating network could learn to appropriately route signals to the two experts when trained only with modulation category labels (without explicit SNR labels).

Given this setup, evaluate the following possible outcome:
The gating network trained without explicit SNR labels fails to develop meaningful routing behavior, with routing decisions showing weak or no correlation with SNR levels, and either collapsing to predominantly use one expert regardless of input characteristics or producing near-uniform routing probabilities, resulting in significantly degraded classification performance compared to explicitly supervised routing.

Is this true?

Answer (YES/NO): NO